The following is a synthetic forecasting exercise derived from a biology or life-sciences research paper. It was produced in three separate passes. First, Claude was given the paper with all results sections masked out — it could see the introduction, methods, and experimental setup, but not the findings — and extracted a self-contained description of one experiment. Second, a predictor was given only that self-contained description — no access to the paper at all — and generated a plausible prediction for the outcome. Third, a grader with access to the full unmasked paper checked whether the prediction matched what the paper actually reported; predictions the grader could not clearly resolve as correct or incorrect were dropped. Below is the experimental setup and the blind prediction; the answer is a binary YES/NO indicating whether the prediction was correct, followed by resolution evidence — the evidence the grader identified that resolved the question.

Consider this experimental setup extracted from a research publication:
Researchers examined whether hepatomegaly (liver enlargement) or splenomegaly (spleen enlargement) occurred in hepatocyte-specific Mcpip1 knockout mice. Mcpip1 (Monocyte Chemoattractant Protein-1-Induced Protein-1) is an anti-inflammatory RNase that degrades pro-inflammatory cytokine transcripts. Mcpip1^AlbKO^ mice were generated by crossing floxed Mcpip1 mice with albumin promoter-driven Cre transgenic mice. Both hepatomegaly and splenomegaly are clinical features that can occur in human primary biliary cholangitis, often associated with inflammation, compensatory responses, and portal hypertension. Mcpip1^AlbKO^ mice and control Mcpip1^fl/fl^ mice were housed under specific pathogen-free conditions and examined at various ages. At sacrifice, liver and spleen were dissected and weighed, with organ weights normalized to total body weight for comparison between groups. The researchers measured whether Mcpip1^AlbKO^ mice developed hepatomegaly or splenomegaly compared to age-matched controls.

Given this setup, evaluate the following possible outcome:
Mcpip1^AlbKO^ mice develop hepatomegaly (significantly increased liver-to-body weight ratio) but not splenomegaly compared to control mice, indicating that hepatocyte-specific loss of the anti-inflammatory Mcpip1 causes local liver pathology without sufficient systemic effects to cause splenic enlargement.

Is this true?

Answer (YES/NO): NO